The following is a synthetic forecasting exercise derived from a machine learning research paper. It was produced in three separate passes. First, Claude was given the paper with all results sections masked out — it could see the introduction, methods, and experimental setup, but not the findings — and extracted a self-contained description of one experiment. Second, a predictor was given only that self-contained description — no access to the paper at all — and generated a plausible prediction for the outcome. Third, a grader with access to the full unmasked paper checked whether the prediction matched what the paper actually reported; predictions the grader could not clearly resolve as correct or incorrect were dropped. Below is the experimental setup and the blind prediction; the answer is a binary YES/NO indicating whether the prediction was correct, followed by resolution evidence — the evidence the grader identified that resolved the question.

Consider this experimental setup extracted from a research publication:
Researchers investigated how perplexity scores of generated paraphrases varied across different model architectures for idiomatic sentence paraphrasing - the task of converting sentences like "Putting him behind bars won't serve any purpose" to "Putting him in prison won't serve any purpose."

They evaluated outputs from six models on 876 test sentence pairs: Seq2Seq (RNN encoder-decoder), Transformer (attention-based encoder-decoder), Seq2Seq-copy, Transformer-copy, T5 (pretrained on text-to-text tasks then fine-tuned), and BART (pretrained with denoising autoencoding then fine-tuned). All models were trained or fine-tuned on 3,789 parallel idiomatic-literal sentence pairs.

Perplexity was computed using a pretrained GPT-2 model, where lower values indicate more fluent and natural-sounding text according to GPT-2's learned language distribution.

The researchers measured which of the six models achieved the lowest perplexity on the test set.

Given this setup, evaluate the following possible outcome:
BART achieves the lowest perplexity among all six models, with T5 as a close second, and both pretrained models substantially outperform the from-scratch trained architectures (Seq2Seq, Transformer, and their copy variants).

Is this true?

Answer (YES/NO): NO